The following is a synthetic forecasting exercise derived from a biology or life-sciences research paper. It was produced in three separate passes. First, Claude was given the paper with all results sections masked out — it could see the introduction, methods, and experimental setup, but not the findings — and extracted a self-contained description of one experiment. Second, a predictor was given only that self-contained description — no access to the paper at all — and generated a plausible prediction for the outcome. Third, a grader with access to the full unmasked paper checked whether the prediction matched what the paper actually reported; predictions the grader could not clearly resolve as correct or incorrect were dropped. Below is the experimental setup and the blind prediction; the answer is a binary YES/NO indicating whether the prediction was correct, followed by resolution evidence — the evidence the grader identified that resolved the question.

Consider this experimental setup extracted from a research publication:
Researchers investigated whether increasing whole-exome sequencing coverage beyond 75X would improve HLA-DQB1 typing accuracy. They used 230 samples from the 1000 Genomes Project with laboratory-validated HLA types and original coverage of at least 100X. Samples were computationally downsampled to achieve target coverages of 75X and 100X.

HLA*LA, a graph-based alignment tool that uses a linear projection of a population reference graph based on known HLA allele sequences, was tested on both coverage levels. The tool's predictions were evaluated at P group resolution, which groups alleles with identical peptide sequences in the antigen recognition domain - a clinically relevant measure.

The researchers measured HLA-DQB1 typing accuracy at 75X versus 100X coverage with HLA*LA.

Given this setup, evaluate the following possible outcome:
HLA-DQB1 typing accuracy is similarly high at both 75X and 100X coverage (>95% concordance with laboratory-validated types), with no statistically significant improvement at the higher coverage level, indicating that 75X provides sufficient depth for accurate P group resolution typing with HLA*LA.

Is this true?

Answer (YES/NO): NO